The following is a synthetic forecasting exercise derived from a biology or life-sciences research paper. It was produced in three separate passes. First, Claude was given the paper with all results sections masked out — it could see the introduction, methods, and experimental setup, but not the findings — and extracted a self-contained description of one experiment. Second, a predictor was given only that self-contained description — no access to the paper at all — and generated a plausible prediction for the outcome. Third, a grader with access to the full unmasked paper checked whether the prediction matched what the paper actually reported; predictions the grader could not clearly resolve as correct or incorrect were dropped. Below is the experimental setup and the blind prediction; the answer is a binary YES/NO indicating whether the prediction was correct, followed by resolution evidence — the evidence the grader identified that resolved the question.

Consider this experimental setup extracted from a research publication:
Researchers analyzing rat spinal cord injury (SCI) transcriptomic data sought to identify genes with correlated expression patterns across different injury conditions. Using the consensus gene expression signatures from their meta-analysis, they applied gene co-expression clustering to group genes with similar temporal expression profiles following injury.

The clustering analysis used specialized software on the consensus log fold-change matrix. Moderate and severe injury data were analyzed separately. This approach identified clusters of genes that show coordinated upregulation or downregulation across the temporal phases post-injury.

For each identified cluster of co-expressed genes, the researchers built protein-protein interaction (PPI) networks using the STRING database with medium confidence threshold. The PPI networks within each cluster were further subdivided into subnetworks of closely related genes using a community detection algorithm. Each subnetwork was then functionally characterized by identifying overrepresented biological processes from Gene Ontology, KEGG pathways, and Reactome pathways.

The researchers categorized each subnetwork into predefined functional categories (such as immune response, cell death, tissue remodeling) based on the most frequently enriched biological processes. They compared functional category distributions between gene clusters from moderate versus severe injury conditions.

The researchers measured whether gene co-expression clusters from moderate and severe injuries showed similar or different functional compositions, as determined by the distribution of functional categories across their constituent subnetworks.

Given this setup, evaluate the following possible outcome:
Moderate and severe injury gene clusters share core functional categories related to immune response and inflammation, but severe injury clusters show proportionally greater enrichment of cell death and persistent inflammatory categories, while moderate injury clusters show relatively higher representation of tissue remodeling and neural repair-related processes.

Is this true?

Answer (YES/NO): NO